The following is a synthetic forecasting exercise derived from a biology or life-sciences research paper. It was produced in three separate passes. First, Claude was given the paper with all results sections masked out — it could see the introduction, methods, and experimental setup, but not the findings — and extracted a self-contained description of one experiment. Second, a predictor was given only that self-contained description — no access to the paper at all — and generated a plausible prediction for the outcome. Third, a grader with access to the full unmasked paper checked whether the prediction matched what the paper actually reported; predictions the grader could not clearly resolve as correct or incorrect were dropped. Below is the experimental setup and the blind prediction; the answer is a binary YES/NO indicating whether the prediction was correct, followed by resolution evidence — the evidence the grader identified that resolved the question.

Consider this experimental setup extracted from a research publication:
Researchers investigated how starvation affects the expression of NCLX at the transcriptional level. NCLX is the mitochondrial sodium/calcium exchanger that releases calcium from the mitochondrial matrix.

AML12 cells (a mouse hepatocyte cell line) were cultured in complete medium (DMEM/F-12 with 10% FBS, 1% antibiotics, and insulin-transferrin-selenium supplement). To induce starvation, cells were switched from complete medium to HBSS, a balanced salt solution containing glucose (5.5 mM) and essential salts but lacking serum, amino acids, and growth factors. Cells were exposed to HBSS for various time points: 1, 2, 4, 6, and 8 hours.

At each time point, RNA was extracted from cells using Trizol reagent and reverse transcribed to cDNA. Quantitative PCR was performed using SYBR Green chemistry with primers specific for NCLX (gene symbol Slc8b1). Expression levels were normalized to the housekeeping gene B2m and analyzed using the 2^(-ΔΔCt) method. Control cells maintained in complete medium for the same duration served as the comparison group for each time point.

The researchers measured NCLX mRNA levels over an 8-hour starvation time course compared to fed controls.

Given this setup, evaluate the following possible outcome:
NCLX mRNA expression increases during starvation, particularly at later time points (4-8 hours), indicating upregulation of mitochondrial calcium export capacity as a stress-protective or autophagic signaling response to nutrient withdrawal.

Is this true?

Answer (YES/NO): YES